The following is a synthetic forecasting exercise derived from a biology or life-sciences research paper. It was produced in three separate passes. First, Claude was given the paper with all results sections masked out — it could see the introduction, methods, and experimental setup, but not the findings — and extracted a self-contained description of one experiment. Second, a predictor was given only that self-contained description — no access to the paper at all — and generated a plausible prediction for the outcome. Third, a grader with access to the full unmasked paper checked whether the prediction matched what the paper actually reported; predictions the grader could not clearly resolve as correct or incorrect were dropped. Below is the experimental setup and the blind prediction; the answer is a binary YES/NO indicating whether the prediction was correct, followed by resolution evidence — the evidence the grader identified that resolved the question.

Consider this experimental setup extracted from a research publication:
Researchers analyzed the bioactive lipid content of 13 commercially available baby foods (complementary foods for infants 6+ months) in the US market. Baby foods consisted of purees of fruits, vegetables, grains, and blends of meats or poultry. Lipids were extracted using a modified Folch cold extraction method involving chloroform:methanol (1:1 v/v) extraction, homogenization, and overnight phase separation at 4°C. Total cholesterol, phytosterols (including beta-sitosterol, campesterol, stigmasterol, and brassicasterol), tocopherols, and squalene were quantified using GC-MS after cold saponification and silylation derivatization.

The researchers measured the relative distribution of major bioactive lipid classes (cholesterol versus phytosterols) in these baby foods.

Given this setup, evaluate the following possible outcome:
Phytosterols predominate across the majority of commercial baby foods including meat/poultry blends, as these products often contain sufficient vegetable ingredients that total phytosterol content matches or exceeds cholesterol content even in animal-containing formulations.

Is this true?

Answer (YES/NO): NO